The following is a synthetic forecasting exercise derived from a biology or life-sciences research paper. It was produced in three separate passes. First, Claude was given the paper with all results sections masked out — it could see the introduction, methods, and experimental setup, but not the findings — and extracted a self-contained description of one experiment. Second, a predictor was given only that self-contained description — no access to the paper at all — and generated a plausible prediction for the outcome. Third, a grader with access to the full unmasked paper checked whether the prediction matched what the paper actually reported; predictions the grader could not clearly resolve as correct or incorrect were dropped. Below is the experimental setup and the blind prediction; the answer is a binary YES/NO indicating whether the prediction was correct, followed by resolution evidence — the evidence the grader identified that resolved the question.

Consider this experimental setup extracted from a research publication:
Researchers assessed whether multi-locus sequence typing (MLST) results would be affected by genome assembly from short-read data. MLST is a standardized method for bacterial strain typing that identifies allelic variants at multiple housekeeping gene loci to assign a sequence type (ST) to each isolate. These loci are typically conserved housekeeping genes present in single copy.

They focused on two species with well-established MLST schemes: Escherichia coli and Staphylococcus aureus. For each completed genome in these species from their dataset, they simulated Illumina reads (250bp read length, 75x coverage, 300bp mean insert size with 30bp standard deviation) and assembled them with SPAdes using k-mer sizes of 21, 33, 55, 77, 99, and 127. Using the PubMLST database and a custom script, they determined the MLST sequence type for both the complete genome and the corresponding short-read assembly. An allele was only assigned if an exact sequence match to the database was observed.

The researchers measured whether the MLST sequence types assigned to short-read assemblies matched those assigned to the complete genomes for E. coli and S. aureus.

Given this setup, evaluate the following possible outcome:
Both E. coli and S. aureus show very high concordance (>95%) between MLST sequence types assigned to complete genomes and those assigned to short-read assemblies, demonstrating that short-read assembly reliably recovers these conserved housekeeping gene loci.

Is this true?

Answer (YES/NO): YES